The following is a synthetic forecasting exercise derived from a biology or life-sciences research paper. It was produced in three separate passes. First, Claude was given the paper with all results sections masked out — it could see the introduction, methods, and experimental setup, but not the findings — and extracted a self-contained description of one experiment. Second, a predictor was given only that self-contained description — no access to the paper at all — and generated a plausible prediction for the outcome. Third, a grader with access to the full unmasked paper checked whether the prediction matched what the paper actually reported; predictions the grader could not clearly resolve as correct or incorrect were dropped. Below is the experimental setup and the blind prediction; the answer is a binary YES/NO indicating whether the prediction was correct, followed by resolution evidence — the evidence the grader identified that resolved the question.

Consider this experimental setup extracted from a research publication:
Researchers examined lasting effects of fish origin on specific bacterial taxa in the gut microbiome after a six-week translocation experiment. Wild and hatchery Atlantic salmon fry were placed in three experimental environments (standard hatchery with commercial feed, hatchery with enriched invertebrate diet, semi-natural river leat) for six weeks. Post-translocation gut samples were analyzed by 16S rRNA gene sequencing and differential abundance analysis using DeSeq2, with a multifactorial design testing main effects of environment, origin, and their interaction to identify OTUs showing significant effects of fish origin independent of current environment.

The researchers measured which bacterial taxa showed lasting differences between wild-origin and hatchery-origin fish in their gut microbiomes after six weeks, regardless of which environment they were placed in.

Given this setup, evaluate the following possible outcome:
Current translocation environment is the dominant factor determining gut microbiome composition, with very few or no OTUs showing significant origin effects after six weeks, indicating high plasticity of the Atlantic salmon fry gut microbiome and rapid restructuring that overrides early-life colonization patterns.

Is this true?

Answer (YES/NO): NO